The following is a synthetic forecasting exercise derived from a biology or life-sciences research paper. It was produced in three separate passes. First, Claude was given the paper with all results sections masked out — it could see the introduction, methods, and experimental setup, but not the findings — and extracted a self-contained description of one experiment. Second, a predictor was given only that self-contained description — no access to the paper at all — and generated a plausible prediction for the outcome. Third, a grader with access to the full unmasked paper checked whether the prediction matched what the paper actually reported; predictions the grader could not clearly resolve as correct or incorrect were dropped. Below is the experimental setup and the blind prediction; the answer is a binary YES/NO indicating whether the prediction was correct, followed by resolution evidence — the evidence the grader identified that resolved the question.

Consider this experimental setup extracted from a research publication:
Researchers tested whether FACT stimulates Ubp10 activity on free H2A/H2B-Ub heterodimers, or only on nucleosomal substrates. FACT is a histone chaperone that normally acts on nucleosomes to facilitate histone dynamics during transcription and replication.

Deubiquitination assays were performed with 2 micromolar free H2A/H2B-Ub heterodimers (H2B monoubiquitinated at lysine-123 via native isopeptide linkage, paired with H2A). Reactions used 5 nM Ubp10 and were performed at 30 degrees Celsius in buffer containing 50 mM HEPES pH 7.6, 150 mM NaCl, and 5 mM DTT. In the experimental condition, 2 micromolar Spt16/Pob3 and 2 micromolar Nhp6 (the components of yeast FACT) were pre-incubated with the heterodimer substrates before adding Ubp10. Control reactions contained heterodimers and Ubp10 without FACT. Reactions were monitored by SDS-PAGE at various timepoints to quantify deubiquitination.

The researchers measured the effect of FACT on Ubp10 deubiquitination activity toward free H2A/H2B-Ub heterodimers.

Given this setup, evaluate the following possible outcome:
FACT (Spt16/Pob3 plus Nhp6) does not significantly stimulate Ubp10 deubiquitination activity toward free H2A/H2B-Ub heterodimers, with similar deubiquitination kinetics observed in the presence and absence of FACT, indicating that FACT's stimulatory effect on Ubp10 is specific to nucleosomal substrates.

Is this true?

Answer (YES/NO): YES